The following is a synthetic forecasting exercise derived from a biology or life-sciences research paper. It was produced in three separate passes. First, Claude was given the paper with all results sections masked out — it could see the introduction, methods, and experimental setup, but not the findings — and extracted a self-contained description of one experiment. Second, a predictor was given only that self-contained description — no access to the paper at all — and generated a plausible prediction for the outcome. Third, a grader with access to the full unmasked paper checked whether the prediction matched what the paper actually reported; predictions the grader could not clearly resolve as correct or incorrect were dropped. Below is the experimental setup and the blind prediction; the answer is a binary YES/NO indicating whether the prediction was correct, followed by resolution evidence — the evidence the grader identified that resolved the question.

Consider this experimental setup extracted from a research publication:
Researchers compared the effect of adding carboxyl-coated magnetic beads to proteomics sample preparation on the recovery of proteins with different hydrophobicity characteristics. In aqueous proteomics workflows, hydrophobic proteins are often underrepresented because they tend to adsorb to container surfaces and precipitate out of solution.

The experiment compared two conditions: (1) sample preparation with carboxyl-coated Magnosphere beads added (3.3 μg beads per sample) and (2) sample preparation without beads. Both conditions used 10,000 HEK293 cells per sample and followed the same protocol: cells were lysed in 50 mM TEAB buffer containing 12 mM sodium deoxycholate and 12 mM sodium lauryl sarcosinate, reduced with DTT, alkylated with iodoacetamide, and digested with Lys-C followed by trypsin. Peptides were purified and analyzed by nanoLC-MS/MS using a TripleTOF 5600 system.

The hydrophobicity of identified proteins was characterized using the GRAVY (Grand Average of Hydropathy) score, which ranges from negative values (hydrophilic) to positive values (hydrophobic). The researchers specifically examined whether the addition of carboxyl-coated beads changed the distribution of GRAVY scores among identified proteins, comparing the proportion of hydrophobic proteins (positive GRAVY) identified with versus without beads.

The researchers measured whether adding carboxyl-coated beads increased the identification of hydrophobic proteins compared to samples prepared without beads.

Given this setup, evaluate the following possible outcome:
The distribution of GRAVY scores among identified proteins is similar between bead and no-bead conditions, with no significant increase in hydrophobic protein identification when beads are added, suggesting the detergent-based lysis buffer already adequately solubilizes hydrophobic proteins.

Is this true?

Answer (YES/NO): YES